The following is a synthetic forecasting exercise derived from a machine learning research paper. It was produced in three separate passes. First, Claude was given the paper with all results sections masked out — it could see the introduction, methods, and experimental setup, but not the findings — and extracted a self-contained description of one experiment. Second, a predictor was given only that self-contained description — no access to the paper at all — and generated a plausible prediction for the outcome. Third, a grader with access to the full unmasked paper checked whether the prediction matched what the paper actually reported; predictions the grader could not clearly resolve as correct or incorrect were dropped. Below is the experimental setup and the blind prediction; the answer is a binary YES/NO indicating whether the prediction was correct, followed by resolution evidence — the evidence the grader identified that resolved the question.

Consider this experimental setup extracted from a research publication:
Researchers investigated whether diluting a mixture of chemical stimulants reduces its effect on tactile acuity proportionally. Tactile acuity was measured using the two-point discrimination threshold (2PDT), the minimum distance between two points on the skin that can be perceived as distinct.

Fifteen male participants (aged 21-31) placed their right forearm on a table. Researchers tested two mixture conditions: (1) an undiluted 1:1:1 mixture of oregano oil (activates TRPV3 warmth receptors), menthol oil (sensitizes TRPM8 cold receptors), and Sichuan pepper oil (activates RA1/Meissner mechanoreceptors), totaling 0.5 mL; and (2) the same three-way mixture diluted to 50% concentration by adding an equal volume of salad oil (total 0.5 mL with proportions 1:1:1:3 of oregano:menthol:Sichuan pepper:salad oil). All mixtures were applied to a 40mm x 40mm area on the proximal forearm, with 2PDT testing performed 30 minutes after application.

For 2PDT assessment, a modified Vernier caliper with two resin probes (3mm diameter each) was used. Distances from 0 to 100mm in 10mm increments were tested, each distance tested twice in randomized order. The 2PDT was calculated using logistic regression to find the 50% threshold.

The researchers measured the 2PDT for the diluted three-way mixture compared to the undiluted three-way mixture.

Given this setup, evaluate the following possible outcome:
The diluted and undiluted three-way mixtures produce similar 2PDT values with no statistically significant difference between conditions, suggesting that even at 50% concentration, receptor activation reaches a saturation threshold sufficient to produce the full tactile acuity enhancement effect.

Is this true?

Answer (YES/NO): NO